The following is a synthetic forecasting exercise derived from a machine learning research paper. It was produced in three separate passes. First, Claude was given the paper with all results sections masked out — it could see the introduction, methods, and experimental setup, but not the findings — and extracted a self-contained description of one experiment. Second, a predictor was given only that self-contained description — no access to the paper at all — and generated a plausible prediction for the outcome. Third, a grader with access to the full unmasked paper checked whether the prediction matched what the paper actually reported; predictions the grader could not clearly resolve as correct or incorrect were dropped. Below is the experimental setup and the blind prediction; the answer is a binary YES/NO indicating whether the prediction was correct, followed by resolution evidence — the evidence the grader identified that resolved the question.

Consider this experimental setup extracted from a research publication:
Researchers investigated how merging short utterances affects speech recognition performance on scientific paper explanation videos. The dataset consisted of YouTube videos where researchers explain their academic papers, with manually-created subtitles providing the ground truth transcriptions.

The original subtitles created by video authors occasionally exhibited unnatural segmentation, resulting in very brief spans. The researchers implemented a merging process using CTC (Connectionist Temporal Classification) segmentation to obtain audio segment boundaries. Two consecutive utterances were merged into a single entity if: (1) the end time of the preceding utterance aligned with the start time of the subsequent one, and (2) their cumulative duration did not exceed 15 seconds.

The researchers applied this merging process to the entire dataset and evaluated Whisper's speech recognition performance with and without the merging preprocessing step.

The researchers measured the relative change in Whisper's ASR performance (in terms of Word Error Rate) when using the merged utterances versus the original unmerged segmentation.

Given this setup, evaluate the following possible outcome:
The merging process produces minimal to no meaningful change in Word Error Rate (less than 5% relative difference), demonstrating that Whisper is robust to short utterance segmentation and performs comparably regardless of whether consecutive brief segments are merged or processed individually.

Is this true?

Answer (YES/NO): NO